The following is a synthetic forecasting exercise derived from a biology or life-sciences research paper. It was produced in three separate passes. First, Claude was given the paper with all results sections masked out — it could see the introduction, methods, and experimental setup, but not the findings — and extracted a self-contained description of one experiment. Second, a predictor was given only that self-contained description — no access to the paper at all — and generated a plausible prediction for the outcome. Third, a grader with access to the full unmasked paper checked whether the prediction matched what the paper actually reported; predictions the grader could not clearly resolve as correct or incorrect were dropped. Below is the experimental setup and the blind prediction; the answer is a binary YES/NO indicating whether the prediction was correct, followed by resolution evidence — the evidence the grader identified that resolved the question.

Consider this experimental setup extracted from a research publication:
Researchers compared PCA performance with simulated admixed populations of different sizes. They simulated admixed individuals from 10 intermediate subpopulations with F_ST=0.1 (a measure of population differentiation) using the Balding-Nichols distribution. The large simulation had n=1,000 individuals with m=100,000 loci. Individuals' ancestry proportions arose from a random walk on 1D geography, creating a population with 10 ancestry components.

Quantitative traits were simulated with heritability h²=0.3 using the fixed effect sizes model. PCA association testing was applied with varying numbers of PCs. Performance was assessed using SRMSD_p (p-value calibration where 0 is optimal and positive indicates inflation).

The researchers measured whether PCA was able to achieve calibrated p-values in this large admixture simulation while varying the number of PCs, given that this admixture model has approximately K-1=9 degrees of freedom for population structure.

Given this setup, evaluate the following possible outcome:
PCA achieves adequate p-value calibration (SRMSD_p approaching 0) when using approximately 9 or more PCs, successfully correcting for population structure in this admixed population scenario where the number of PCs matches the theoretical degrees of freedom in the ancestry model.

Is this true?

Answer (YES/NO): NO